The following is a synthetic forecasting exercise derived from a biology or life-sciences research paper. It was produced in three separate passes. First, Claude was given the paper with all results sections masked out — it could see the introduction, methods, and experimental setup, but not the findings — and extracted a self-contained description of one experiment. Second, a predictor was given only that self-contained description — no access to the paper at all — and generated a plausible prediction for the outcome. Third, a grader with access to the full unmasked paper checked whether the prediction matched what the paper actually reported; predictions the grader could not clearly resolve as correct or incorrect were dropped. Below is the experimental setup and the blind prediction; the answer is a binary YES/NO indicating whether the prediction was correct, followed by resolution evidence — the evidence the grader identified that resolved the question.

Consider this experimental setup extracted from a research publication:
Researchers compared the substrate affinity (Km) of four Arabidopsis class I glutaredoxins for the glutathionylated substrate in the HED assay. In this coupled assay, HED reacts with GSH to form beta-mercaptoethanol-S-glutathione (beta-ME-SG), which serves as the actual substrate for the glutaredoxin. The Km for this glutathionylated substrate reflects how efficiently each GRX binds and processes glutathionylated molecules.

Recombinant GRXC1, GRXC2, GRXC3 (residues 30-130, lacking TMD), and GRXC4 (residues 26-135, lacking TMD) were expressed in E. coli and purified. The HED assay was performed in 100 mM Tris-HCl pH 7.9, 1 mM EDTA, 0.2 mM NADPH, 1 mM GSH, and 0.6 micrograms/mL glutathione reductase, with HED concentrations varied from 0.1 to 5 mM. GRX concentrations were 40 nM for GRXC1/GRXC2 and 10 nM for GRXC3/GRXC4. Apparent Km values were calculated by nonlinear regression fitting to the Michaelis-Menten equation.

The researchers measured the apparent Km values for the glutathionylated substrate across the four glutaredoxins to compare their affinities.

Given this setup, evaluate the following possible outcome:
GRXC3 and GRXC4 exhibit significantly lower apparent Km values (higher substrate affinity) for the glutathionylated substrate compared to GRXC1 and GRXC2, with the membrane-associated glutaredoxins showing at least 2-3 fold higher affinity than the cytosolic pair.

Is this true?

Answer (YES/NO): NO